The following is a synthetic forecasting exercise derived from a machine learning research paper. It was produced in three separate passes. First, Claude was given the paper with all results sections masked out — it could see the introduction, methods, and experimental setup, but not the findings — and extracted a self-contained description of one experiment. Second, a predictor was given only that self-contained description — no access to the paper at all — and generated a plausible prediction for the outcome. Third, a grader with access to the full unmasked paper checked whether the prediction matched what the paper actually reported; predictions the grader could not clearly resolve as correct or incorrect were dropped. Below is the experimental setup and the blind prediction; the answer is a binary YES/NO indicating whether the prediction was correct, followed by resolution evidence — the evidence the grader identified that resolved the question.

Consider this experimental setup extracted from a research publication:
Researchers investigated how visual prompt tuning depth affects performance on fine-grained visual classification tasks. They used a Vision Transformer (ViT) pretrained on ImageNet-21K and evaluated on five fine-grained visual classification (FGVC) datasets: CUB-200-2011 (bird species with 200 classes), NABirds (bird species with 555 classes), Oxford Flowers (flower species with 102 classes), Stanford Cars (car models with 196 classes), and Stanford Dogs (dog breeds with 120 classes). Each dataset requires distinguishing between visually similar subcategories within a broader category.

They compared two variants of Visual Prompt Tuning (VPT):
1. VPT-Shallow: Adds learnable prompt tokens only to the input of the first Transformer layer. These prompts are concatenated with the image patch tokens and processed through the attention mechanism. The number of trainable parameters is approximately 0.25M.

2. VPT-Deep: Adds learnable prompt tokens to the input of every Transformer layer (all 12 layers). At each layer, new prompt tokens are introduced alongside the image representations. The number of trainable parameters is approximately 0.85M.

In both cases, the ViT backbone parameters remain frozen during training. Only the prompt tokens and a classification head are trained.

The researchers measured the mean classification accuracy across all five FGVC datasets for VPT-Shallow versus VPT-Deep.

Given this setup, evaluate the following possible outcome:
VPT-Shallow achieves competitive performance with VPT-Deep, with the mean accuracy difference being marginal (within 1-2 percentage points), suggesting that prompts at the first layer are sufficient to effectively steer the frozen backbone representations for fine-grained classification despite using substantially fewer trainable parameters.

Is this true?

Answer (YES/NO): NO